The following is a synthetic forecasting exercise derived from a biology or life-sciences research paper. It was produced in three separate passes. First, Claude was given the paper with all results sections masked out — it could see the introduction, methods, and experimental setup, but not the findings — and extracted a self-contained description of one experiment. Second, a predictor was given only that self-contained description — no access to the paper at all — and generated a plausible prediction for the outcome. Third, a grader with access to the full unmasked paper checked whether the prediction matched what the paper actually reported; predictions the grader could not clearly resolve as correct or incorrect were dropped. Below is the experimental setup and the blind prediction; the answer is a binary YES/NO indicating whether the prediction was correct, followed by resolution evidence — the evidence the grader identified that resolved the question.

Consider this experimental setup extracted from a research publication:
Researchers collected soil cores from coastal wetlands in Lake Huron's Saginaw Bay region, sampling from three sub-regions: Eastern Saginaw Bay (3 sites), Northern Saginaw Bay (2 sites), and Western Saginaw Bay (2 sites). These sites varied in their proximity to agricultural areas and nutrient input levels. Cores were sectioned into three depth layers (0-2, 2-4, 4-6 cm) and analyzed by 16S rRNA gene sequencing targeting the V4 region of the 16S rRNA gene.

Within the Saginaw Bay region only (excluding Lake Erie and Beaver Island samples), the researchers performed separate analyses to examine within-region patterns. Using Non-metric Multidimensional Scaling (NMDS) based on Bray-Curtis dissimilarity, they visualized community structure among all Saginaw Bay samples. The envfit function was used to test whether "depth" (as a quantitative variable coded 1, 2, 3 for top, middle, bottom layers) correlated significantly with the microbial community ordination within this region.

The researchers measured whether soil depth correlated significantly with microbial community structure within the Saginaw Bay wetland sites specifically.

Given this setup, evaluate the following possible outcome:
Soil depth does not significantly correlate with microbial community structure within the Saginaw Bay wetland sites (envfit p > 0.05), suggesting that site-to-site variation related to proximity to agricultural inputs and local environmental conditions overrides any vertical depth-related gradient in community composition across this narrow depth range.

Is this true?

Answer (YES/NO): NO